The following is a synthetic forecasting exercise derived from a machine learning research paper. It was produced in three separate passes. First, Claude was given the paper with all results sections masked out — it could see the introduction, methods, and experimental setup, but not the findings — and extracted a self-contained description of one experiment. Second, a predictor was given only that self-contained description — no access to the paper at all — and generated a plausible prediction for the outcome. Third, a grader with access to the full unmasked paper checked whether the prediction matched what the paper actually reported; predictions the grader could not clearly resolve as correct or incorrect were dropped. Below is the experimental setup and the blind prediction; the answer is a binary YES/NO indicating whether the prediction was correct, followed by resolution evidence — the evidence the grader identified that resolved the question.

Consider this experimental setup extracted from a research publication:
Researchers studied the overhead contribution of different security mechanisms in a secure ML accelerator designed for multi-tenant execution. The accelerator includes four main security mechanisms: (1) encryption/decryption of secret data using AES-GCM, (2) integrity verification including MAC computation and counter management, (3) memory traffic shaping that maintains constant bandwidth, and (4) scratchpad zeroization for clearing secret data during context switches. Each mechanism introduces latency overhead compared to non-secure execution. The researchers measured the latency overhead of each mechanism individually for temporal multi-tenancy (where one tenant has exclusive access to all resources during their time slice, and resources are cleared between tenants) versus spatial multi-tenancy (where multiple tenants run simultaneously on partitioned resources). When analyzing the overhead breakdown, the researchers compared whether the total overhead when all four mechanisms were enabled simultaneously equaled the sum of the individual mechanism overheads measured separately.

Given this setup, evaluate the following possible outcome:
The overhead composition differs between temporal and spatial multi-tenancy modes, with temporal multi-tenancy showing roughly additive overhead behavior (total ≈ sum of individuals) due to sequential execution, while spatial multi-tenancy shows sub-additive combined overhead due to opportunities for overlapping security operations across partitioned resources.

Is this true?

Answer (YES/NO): NO